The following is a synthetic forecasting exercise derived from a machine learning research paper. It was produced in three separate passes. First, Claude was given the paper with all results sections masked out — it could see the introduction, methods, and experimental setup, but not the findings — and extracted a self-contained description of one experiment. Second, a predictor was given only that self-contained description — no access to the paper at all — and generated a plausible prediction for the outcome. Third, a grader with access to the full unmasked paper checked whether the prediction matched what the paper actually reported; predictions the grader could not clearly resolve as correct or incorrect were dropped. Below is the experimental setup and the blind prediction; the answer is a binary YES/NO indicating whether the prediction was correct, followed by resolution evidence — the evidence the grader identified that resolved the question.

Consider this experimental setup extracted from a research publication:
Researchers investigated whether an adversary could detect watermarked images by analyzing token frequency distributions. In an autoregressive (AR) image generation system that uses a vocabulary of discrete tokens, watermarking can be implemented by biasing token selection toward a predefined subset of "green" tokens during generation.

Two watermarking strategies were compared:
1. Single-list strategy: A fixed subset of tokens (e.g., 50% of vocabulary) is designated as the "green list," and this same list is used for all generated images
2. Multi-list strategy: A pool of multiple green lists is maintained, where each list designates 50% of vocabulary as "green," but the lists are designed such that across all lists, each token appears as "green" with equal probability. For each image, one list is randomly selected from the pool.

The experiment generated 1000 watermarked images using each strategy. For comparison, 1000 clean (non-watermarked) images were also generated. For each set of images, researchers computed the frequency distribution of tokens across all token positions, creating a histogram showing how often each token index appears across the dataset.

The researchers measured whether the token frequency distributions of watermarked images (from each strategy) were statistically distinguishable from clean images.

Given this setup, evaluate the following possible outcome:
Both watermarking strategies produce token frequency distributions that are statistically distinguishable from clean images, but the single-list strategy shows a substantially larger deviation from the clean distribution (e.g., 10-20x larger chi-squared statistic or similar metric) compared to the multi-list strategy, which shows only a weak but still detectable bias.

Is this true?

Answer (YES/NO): NO